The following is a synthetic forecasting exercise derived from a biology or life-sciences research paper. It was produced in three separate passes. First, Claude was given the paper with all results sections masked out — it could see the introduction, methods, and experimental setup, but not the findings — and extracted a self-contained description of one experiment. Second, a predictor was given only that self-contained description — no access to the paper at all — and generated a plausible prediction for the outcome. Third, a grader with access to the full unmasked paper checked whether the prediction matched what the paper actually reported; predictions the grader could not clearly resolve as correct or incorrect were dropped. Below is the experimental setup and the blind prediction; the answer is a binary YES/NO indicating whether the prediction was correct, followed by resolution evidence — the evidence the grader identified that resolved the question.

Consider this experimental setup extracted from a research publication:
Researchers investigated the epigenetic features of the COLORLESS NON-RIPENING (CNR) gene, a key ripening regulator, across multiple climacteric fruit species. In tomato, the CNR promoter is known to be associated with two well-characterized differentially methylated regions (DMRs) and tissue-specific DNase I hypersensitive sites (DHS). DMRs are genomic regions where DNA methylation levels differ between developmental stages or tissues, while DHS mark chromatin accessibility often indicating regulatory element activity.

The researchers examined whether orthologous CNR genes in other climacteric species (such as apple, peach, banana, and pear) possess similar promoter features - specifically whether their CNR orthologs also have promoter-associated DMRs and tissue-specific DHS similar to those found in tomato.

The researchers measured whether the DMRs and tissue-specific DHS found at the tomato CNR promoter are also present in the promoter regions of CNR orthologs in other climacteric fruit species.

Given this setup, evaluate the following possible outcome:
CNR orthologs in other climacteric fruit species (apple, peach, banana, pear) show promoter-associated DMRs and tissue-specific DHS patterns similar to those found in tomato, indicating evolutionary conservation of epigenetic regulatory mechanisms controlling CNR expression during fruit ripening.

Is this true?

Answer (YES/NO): NO